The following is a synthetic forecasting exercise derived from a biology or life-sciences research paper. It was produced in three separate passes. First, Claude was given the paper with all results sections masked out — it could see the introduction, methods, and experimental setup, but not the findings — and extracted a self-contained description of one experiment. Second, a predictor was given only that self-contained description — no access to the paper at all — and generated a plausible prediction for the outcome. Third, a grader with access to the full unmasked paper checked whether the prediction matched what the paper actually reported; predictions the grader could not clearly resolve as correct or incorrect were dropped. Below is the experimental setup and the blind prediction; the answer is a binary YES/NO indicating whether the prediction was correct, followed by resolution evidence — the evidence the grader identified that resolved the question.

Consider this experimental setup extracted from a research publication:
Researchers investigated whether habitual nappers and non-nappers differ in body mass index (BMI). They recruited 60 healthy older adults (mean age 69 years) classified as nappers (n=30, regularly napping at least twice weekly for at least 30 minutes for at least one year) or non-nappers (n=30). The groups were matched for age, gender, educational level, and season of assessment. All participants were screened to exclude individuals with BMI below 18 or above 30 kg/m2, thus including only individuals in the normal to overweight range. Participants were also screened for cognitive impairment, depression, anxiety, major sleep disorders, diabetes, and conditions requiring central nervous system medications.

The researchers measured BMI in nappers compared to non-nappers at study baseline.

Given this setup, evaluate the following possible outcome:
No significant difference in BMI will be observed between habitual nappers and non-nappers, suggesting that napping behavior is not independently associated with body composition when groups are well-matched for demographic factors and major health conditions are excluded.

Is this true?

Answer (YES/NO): NO